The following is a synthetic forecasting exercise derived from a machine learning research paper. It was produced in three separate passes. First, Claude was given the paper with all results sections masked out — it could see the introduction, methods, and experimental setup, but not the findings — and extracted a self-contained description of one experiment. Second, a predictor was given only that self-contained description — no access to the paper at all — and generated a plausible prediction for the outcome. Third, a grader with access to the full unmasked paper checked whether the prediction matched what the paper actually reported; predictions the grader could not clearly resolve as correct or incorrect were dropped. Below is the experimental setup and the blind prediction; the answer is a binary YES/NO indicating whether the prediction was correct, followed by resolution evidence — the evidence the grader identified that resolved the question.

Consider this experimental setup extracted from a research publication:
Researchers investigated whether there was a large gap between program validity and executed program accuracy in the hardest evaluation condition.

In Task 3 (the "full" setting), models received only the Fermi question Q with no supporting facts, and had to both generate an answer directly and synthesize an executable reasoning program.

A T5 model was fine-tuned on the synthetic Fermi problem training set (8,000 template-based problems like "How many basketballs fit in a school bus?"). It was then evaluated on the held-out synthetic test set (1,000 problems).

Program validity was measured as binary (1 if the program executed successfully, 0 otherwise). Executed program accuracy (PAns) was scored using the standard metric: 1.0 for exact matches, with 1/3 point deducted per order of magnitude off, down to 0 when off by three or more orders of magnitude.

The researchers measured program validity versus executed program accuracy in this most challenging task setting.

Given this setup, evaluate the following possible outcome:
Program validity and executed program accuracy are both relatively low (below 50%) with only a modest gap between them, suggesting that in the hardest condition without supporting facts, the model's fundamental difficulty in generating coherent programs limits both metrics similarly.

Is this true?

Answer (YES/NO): NO